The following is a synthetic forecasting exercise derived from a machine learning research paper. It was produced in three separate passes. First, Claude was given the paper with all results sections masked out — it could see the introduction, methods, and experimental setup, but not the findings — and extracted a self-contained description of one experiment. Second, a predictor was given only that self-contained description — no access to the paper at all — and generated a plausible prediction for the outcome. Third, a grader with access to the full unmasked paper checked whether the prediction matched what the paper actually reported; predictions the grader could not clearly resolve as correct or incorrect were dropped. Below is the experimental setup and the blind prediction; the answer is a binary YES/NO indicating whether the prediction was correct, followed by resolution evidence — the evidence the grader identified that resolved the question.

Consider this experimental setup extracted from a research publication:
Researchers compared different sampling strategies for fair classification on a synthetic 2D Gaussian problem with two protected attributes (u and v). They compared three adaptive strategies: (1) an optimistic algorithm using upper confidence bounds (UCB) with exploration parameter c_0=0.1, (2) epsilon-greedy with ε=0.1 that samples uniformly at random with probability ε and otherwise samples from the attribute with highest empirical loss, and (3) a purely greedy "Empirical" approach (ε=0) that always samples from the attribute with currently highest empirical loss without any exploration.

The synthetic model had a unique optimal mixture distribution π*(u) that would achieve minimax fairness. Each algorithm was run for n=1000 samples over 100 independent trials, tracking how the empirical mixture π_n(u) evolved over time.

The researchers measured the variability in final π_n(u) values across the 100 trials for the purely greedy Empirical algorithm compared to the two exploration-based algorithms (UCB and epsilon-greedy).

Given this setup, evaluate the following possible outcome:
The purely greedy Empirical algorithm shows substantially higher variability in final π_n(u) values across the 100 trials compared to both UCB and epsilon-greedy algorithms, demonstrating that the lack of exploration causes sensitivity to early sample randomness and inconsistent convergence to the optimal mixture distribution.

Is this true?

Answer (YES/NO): YES